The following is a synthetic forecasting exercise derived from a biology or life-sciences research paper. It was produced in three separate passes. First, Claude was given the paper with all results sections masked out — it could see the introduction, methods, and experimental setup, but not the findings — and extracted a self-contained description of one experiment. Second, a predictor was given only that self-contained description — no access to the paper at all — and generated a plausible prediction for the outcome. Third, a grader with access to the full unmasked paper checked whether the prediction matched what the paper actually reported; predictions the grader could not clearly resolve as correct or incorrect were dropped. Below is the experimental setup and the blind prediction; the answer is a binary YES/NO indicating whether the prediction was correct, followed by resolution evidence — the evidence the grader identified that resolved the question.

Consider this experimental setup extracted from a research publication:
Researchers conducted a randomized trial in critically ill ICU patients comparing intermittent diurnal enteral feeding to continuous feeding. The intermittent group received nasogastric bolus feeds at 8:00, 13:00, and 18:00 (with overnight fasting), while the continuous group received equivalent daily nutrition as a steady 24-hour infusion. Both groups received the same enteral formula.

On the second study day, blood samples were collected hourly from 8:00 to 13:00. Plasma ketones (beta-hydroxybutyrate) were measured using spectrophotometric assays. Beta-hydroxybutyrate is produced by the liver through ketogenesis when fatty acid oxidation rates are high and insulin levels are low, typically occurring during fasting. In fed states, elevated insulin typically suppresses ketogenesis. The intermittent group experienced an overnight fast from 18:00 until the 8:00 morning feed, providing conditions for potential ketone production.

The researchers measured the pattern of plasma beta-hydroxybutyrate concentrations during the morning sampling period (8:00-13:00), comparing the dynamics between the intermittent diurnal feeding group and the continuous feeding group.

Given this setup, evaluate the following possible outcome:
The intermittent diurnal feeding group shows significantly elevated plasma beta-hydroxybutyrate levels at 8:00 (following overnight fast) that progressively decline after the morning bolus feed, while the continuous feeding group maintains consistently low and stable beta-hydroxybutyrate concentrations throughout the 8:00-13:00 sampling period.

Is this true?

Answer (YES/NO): NO